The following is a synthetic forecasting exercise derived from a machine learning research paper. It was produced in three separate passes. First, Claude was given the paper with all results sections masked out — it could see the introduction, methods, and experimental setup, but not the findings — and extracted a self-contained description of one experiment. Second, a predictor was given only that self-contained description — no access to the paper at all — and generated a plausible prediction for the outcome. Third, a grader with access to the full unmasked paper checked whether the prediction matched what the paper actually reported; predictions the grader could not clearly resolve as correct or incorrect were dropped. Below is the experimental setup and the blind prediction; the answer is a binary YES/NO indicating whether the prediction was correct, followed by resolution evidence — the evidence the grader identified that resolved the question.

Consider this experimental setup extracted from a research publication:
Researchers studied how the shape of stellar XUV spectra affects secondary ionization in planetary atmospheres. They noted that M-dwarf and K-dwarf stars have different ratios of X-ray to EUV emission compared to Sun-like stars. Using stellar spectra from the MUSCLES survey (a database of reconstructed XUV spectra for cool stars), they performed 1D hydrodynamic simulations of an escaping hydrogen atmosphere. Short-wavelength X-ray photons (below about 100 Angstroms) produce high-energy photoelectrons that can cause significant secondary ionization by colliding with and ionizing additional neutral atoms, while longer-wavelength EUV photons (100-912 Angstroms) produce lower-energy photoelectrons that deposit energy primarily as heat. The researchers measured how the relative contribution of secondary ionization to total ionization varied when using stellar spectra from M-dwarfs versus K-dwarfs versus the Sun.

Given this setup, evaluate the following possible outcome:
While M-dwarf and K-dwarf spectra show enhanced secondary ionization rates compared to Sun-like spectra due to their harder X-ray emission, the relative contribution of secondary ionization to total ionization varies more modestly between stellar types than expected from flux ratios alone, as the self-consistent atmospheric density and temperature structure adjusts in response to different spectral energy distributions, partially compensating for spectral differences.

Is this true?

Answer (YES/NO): NO